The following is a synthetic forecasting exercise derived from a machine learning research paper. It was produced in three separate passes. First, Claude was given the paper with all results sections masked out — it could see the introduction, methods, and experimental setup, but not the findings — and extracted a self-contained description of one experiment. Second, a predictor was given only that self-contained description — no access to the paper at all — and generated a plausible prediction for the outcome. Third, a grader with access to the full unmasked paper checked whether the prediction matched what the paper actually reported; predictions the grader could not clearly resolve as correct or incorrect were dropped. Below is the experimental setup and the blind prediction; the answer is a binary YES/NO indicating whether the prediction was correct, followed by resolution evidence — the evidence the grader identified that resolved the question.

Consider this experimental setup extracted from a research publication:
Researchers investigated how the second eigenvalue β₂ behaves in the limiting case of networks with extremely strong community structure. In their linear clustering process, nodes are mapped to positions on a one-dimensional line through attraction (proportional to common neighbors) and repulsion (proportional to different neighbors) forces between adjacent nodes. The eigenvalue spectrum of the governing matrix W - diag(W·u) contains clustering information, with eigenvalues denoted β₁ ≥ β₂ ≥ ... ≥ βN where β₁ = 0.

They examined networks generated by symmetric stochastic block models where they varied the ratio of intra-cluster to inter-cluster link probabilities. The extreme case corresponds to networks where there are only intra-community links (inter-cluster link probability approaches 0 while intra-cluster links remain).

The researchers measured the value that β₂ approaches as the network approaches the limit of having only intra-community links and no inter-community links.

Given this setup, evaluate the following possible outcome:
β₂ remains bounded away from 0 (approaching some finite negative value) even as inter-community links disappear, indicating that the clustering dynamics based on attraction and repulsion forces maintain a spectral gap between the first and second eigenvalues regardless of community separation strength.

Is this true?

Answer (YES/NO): NO